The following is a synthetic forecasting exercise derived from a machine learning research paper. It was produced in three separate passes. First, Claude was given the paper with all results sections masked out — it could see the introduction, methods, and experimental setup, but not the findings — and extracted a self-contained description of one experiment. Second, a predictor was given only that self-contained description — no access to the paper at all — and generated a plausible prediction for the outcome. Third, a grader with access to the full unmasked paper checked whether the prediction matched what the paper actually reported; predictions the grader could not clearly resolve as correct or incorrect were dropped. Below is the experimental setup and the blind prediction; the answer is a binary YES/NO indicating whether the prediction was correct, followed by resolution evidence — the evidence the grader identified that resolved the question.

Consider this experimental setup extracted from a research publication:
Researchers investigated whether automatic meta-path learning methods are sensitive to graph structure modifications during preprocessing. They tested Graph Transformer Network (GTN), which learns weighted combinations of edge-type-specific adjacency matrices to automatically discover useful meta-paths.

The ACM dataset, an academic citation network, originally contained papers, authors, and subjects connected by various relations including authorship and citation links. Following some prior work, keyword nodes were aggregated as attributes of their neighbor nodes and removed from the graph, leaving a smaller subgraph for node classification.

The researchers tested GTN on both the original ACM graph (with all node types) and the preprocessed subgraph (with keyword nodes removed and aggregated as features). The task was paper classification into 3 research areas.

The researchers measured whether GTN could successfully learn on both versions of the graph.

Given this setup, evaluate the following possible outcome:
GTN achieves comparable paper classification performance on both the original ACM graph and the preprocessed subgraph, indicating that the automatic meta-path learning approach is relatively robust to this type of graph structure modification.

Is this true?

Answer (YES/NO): NO